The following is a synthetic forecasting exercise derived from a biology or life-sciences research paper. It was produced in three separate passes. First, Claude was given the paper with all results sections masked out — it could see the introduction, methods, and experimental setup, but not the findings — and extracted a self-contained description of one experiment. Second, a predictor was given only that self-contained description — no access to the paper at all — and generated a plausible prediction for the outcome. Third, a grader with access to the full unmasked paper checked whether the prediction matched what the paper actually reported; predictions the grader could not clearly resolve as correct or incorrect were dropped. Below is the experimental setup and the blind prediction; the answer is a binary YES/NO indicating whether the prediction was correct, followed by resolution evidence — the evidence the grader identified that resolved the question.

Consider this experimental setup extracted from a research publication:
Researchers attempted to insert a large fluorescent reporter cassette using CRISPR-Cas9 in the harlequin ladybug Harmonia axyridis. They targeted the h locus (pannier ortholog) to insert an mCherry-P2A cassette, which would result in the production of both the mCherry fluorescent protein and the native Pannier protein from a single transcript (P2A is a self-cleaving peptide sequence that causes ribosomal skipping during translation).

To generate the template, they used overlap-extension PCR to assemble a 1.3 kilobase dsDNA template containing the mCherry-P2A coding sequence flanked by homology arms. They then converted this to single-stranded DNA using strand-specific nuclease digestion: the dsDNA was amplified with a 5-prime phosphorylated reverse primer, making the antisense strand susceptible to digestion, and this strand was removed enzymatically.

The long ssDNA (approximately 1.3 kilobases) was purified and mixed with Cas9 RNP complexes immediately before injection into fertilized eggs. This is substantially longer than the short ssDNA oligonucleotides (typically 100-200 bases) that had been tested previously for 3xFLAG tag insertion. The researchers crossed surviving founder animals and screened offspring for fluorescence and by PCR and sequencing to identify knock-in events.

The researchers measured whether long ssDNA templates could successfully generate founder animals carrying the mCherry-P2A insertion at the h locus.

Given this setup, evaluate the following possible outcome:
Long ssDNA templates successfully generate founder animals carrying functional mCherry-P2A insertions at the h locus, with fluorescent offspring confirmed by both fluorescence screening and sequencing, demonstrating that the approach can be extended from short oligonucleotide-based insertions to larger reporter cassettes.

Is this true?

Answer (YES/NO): NO